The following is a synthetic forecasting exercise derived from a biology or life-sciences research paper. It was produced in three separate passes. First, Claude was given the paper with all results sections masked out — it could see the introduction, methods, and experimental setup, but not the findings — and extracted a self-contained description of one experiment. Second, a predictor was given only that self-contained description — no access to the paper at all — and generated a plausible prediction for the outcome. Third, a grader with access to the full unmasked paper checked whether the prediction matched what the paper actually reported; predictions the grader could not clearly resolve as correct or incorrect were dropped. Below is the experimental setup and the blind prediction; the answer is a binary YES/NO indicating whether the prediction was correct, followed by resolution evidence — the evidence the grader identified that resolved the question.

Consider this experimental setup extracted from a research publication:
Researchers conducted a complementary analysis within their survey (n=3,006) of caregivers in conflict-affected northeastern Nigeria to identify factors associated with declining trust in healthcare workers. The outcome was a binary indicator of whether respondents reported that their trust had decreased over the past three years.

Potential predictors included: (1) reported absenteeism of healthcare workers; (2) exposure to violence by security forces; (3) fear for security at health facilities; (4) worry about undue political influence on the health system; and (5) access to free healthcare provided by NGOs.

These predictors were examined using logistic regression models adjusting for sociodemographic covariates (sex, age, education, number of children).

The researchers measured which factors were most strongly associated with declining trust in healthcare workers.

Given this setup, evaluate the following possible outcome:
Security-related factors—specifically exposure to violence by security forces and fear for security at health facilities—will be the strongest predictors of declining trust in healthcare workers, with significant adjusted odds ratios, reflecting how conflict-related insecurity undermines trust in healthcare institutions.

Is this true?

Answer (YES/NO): NO